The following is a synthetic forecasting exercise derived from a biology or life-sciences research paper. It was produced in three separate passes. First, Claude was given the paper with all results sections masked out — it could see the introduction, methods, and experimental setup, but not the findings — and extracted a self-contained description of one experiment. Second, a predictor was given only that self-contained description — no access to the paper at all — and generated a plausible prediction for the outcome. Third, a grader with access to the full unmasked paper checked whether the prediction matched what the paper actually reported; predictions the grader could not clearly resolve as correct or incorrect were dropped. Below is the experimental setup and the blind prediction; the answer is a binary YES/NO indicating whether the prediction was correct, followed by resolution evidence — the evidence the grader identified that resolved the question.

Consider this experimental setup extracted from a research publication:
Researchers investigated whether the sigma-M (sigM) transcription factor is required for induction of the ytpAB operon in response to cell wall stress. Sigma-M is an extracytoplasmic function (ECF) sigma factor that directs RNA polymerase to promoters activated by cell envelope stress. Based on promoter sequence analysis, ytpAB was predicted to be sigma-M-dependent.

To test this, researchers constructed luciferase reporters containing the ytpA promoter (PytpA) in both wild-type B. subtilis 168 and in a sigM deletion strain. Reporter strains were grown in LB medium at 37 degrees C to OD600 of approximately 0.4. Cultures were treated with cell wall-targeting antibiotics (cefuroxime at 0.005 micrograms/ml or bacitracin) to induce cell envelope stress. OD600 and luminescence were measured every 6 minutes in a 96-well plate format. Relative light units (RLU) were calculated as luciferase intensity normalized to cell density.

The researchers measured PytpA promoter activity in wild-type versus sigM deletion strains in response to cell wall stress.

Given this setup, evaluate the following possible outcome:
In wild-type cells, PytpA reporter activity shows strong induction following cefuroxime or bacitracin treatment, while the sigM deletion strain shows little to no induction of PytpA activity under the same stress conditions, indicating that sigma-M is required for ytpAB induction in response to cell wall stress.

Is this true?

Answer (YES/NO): YES